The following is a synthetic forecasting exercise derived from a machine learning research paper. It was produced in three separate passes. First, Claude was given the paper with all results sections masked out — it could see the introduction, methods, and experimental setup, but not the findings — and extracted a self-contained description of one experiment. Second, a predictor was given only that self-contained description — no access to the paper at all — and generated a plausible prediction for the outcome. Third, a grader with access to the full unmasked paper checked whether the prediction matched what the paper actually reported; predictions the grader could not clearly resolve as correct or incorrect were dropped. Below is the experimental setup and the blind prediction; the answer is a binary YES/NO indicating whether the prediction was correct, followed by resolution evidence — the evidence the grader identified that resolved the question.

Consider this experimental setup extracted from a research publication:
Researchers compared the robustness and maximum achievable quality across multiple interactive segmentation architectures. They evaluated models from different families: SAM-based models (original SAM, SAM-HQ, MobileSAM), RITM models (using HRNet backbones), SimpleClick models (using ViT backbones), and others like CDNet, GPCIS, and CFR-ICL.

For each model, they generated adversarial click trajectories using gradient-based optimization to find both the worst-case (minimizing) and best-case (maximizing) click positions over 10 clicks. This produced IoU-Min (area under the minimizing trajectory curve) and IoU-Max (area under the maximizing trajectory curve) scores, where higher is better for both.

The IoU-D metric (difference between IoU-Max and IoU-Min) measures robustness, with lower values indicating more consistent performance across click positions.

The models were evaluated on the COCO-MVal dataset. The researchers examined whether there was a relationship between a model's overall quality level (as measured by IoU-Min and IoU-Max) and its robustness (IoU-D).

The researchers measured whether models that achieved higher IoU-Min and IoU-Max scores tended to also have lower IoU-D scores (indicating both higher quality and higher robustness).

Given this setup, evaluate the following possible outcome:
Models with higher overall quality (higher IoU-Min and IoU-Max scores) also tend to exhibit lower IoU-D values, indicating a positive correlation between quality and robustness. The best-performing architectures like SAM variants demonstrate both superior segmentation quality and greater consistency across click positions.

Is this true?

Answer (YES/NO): NO